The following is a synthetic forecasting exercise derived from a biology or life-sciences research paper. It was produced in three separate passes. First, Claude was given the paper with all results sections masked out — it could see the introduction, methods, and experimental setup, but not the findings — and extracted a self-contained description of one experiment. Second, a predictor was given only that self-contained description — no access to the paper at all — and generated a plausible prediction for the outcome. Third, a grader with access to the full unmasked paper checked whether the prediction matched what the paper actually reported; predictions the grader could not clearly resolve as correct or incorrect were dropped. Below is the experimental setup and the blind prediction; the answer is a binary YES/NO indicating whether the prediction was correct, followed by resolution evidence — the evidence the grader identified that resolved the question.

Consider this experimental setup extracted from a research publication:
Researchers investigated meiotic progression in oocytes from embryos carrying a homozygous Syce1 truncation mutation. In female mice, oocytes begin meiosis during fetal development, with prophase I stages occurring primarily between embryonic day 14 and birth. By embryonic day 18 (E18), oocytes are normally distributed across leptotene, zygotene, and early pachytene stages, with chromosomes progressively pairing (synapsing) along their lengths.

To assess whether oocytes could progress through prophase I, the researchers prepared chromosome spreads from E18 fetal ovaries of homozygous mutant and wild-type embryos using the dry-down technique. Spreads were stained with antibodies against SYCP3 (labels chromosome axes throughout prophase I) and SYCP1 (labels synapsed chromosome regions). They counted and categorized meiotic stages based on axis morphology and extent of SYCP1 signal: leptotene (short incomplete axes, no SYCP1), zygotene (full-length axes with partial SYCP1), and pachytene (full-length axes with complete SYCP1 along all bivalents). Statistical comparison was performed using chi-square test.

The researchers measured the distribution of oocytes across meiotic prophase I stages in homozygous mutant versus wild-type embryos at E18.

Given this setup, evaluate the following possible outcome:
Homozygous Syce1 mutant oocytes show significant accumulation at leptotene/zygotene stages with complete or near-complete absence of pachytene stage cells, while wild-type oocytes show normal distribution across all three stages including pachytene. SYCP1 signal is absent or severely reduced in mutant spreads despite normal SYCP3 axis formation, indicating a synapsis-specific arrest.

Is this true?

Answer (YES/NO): NO